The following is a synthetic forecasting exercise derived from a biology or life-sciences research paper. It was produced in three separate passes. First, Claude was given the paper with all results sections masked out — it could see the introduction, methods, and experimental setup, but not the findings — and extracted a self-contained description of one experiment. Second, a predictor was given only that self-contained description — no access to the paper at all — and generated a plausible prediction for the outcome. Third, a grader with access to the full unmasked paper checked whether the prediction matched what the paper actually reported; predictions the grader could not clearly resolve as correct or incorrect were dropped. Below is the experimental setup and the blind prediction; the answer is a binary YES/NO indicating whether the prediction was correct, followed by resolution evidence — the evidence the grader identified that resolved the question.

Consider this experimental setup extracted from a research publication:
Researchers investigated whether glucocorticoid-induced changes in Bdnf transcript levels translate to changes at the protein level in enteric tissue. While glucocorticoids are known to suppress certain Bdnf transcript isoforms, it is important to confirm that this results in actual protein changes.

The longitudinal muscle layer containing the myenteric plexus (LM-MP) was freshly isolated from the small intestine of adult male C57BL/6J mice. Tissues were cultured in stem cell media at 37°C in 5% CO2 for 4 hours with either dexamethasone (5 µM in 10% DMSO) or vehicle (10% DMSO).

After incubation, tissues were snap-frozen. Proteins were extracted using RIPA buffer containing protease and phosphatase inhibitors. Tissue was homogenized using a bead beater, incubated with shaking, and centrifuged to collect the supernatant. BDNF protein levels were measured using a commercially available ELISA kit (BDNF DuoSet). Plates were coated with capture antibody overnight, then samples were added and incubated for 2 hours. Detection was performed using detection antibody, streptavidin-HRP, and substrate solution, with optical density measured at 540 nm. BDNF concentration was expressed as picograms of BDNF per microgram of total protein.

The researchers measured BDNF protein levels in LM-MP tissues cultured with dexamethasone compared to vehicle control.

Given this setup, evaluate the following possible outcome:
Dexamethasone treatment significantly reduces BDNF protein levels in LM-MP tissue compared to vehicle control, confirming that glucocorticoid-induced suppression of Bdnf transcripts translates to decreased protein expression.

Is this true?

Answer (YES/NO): YES